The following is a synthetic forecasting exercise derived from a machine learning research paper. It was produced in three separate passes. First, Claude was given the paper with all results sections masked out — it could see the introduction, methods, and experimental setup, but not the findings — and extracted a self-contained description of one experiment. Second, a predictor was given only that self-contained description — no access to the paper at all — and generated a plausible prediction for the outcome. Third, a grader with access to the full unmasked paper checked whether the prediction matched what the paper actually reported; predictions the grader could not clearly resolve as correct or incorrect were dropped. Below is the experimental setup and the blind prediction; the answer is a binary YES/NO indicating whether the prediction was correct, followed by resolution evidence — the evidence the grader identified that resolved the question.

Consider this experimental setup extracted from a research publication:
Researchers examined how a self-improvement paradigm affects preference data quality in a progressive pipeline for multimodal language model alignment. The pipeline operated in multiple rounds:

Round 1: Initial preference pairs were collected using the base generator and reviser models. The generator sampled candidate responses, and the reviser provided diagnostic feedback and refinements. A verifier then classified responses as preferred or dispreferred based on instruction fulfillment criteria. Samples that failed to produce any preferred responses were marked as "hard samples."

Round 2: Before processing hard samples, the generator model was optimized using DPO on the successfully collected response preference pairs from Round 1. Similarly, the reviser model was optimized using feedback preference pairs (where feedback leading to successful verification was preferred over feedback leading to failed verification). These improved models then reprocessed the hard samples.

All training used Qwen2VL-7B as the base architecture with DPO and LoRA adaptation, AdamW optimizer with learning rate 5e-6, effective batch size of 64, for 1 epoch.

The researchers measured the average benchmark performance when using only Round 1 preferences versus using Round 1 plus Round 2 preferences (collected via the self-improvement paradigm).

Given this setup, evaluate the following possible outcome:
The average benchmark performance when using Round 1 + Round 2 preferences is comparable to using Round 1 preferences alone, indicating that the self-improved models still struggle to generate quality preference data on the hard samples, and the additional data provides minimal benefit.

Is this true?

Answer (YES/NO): NO